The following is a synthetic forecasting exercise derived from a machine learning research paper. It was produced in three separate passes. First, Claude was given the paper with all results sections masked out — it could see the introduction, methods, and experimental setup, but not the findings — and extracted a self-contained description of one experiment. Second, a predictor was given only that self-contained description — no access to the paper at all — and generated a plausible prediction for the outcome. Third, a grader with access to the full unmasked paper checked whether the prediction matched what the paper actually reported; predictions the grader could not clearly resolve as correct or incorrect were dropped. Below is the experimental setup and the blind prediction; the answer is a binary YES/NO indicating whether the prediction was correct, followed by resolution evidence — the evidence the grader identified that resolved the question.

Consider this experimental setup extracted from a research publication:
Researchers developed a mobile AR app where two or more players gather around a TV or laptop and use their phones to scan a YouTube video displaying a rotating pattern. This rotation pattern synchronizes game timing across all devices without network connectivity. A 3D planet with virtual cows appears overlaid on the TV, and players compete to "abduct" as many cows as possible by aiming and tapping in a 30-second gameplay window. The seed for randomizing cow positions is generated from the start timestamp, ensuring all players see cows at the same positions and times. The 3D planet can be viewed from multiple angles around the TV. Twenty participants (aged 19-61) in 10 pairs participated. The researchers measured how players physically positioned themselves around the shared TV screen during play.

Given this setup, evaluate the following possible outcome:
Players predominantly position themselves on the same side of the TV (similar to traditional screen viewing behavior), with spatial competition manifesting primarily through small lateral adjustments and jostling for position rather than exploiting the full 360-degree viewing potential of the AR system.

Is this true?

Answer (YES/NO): YES